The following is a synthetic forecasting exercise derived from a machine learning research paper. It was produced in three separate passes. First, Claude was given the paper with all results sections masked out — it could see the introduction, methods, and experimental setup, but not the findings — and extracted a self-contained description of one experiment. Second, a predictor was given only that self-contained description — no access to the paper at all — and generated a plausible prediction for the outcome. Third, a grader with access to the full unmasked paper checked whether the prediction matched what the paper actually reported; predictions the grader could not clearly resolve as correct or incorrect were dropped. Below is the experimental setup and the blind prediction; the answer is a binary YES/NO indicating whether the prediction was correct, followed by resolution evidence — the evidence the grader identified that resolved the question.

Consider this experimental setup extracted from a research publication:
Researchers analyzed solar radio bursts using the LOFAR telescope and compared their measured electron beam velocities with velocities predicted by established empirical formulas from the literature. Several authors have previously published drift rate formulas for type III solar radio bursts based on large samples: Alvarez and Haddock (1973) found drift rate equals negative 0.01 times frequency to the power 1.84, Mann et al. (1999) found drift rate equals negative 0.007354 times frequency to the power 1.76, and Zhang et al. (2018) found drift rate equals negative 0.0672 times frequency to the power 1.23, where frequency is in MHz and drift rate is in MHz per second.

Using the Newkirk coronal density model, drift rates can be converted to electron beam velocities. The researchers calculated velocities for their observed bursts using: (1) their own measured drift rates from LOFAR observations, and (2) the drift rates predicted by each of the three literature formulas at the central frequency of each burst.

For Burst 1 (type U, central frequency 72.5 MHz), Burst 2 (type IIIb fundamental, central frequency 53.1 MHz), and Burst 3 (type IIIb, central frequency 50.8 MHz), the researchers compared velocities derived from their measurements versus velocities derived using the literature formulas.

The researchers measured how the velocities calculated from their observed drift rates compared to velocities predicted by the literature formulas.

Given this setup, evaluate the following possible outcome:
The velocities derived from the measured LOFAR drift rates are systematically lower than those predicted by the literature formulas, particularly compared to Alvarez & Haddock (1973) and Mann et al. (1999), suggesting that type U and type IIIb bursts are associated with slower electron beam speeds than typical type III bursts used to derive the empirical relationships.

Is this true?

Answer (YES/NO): NO